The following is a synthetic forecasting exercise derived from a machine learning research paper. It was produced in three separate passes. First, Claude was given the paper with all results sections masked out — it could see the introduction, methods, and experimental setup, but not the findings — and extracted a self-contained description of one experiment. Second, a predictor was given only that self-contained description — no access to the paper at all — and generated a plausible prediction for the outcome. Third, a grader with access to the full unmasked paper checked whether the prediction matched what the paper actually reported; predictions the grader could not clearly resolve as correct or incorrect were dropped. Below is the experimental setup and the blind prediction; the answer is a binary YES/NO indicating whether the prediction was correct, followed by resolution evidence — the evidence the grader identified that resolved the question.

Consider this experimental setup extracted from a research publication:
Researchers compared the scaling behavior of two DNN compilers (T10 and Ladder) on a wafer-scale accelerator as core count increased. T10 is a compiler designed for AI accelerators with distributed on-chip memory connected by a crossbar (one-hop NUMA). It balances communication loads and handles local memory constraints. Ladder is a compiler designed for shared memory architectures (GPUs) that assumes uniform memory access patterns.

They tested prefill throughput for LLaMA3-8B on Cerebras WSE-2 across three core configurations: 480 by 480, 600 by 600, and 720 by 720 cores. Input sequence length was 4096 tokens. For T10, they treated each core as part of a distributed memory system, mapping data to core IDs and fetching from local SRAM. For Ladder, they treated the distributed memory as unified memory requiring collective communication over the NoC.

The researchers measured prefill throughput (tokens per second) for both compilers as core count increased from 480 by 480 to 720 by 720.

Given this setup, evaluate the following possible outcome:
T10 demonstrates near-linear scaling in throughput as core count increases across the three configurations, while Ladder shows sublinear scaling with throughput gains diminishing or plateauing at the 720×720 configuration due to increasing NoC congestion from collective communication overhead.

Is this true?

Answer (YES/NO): NO